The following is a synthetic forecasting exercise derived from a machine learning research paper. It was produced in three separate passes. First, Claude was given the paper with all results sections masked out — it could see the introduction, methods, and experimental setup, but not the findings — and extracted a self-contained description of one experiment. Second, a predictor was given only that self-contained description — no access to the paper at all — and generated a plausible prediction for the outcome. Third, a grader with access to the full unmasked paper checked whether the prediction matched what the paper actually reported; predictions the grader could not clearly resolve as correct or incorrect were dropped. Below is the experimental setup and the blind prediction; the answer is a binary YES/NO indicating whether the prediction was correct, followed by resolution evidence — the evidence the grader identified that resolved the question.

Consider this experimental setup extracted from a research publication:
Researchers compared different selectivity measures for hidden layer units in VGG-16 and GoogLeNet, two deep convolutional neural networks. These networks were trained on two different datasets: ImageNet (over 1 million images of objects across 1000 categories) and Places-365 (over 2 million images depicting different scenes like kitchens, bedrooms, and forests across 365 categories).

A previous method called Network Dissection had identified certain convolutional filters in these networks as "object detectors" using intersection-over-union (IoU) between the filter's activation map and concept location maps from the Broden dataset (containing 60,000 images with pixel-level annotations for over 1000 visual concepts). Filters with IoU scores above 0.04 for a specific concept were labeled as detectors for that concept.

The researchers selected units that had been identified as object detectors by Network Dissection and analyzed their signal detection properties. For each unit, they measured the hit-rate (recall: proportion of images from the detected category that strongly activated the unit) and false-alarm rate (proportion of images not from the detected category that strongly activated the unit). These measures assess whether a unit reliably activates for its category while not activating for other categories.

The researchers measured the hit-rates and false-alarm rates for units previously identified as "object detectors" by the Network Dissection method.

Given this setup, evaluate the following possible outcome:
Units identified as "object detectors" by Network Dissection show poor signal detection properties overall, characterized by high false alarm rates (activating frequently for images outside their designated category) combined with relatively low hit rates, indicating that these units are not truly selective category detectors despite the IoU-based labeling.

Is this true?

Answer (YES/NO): YES